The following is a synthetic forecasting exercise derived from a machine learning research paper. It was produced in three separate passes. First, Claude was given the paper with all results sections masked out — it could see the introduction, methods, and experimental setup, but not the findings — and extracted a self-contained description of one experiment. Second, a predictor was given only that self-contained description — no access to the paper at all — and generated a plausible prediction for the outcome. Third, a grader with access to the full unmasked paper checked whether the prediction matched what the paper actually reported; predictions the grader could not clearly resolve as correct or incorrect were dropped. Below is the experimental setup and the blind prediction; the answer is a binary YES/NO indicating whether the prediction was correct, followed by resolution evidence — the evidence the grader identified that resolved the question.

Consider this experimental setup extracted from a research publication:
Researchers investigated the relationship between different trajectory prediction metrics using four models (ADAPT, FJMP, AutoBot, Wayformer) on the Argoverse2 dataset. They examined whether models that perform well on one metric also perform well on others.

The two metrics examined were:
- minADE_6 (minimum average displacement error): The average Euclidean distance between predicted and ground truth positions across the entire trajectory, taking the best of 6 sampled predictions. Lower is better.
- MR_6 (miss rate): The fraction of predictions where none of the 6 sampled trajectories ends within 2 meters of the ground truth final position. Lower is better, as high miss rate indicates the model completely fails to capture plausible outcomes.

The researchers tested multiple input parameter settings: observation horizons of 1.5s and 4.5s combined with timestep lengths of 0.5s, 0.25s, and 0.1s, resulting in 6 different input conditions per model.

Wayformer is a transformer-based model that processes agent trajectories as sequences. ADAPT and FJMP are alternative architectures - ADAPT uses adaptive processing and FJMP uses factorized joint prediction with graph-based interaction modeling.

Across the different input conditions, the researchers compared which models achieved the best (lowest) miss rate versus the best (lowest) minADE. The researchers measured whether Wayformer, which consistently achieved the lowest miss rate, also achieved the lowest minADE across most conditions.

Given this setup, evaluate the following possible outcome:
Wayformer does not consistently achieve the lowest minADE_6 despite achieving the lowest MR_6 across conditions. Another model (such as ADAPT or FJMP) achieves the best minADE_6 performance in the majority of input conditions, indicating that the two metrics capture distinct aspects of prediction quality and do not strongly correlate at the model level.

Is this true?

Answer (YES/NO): YES